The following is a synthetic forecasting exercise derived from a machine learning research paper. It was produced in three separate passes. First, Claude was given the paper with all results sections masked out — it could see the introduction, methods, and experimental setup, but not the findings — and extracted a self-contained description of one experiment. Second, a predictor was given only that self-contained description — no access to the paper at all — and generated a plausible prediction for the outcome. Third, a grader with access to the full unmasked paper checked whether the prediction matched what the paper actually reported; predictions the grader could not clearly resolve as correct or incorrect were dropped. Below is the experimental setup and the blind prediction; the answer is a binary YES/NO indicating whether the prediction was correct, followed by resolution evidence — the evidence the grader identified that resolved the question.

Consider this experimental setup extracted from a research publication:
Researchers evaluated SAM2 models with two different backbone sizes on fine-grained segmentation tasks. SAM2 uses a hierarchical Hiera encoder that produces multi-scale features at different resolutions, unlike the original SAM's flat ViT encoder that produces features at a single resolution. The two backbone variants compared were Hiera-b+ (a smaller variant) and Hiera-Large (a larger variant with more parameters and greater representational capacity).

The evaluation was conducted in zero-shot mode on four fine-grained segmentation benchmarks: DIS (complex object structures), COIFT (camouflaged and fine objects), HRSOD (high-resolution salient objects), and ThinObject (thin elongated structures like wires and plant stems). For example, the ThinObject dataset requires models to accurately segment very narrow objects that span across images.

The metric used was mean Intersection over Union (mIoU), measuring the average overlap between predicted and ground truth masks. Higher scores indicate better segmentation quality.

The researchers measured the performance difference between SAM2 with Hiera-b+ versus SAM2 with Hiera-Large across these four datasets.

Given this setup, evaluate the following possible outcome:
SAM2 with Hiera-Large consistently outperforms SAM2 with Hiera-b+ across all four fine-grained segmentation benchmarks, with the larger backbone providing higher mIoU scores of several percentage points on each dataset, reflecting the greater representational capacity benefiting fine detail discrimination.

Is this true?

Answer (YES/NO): NO